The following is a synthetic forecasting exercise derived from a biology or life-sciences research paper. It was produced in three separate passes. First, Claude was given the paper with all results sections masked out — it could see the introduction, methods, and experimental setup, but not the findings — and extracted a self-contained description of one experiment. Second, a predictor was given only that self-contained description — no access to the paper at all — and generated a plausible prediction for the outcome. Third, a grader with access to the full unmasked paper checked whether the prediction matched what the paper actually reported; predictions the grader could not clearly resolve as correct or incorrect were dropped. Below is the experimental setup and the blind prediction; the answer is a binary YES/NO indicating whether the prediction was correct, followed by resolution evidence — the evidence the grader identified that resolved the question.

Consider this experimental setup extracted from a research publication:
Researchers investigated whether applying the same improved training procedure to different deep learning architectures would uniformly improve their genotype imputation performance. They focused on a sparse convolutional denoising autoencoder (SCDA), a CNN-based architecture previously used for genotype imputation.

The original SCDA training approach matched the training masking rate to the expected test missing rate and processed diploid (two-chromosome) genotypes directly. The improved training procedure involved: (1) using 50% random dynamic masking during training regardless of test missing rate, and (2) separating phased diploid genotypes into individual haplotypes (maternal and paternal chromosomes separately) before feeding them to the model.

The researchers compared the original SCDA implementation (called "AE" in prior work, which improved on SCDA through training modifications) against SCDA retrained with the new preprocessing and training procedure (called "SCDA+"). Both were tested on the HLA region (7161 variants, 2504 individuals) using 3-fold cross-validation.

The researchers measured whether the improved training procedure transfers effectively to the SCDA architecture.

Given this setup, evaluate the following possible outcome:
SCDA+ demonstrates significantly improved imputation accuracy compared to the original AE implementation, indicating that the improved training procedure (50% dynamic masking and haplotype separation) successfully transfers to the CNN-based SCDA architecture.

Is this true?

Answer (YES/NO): YES